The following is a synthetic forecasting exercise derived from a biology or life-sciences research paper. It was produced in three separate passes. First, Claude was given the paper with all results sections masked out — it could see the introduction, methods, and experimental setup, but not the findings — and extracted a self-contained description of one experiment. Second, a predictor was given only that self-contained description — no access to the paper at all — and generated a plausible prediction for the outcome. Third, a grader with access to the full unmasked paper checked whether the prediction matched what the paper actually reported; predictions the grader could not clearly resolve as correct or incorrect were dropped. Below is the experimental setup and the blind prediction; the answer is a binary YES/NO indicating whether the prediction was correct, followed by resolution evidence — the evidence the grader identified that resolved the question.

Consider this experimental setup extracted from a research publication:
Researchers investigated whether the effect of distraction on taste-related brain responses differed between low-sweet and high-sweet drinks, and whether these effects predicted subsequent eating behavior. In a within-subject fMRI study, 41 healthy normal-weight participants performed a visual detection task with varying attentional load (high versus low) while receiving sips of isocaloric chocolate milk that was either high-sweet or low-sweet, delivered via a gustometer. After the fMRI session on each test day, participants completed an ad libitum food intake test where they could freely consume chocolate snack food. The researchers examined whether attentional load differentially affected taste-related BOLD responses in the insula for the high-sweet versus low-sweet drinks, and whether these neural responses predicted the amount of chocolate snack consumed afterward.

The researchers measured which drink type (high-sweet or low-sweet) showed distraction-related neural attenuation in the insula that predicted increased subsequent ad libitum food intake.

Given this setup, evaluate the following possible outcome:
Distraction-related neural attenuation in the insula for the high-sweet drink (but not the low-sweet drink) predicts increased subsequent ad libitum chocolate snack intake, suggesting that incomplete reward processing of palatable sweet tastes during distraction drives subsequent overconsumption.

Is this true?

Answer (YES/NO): NO